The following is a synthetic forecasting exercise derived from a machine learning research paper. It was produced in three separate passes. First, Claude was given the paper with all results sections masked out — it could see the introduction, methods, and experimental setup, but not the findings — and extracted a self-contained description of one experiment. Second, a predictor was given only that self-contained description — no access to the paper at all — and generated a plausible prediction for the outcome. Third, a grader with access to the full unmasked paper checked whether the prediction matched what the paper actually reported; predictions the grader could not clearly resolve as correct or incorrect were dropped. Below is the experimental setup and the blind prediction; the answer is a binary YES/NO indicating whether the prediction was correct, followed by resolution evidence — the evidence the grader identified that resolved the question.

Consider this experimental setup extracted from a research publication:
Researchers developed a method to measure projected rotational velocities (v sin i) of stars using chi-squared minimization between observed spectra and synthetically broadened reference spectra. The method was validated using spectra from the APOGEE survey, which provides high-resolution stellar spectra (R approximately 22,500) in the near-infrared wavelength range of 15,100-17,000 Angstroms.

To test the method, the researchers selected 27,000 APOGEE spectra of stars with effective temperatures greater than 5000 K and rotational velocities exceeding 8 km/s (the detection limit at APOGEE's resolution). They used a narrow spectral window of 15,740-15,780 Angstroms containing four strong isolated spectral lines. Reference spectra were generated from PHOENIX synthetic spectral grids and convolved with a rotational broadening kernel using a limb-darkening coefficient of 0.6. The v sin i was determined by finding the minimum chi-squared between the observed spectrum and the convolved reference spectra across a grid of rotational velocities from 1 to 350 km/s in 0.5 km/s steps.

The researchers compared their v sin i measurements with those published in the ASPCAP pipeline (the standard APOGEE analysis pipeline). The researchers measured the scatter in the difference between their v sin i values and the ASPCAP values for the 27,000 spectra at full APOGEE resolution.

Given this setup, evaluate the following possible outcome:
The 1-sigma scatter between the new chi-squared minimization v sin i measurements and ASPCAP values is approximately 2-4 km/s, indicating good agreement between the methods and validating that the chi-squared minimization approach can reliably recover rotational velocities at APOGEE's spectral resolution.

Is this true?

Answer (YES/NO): NO